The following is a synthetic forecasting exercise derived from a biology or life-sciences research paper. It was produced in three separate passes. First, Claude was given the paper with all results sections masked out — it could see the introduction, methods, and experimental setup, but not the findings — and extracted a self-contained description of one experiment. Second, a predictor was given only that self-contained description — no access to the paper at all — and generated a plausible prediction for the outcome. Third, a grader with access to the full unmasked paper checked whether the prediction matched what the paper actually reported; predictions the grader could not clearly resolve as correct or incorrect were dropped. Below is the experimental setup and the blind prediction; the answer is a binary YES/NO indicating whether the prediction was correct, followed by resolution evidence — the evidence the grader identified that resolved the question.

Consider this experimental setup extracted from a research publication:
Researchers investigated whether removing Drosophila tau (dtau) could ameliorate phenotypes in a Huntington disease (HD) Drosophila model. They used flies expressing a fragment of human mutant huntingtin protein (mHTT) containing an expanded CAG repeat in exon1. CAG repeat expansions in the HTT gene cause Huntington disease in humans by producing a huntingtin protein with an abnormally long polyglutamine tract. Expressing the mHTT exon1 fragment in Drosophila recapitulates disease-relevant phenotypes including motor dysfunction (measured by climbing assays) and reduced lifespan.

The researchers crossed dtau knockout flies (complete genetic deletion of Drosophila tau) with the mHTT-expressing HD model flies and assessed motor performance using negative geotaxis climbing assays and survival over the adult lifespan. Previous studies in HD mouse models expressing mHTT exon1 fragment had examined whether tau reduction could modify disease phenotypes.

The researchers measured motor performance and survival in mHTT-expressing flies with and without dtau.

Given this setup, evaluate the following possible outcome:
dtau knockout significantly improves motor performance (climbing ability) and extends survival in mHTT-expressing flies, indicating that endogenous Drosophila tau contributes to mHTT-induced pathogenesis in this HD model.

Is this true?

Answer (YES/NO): YES